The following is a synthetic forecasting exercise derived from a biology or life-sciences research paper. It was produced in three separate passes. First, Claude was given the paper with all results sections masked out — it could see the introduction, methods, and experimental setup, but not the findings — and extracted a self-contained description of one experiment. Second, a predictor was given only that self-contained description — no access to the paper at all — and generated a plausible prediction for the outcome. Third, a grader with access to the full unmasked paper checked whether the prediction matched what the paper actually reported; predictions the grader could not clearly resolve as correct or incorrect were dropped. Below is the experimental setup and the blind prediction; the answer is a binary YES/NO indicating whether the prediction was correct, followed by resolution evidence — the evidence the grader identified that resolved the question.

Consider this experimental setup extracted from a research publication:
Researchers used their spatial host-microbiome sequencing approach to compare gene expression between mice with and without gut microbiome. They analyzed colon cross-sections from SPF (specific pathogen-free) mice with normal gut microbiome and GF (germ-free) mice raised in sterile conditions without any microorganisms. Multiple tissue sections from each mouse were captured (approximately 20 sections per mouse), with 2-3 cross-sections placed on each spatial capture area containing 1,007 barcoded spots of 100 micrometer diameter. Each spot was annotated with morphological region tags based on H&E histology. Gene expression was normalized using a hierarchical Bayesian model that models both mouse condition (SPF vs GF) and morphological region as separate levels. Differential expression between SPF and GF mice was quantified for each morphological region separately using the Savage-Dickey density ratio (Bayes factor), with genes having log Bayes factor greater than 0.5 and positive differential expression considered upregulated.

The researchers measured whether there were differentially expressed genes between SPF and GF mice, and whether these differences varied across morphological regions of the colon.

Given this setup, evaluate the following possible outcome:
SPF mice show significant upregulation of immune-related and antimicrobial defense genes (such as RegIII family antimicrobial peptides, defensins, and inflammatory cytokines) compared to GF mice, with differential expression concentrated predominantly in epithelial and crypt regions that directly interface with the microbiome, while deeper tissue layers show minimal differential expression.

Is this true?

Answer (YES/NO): NO